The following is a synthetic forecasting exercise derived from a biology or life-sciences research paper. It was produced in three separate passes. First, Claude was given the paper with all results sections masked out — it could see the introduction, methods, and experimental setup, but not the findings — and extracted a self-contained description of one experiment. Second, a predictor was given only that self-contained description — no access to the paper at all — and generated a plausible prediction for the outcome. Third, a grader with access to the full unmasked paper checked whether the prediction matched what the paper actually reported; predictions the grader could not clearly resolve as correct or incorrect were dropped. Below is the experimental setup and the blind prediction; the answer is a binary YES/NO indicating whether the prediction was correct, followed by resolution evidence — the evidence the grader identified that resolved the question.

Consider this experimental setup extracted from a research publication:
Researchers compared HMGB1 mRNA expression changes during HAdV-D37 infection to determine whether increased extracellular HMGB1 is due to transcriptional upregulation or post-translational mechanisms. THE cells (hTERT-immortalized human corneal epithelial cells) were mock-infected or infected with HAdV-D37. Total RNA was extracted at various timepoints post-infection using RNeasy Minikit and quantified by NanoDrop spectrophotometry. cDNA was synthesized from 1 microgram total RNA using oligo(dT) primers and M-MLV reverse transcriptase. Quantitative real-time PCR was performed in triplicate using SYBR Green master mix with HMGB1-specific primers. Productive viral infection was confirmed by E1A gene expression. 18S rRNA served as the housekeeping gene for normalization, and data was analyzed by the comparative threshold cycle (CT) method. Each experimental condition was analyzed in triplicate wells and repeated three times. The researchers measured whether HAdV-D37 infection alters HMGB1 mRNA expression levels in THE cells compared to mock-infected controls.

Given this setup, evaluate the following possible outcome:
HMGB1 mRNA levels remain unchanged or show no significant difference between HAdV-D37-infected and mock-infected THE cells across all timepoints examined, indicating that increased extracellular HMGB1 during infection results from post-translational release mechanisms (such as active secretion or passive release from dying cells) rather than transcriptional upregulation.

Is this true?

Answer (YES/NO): YES